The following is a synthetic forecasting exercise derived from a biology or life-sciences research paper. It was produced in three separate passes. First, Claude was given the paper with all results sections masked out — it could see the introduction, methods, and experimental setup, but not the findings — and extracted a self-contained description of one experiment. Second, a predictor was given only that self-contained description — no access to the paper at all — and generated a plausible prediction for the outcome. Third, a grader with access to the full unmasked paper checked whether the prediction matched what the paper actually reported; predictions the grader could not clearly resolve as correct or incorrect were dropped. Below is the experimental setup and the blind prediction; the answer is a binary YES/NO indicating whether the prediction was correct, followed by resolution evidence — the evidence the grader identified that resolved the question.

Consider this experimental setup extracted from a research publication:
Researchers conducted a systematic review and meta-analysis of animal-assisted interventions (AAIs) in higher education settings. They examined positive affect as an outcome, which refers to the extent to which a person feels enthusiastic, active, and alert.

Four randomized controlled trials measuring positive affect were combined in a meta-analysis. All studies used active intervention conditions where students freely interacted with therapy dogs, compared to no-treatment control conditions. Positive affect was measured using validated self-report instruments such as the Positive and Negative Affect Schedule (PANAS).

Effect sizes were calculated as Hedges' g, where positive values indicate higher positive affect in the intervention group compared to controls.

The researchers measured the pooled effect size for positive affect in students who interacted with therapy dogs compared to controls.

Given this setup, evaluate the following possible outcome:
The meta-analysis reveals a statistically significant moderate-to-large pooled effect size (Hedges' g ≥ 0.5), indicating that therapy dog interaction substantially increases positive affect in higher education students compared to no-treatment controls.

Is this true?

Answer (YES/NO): NO